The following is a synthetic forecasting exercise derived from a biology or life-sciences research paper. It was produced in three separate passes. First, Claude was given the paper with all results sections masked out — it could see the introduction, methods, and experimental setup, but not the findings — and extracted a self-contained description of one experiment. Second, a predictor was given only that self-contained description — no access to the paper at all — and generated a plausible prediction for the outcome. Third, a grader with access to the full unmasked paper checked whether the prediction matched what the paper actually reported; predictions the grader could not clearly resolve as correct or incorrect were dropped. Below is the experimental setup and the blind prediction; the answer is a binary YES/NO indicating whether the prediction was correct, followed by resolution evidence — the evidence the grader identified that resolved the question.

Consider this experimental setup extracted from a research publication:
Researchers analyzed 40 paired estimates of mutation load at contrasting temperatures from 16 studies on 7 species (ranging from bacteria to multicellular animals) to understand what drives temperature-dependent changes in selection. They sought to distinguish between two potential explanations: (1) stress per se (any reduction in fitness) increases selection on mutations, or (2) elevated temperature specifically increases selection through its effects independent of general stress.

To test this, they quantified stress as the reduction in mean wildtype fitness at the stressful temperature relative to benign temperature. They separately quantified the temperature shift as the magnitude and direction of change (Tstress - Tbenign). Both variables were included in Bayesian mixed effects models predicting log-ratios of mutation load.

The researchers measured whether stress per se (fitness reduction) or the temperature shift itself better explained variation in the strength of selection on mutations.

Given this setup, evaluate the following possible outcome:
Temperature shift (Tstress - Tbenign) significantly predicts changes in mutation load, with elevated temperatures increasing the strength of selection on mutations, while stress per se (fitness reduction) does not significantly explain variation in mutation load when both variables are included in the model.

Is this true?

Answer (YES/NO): YES